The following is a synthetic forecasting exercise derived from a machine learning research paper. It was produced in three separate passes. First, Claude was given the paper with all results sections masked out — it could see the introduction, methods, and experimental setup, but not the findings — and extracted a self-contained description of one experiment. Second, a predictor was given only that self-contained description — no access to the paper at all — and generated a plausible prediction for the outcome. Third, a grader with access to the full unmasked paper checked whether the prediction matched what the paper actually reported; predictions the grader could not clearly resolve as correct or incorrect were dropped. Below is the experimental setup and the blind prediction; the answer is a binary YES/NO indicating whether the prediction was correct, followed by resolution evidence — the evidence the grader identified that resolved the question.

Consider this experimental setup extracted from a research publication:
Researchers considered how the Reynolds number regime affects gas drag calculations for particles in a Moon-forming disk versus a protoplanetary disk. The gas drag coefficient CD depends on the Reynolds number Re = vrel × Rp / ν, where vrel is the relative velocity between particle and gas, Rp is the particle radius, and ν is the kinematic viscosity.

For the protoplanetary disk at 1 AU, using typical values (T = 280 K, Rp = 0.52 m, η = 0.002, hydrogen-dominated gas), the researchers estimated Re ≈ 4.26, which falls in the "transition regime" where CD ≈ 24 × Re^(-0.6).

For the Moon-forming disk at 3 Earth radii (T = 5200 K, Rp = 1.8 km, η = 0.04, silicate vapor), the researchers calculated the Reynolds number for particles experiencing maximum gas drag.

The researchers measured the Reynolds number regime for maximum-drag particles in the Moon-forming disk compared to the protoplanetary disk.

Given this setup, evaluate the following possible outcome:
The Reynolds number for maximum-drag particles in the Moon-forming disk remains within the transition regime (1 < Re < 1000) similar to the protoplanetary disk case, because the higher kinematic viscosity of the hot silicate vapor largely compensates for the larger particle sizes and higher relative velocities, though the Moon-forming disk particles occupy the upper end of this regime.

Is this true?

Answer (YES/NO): NO